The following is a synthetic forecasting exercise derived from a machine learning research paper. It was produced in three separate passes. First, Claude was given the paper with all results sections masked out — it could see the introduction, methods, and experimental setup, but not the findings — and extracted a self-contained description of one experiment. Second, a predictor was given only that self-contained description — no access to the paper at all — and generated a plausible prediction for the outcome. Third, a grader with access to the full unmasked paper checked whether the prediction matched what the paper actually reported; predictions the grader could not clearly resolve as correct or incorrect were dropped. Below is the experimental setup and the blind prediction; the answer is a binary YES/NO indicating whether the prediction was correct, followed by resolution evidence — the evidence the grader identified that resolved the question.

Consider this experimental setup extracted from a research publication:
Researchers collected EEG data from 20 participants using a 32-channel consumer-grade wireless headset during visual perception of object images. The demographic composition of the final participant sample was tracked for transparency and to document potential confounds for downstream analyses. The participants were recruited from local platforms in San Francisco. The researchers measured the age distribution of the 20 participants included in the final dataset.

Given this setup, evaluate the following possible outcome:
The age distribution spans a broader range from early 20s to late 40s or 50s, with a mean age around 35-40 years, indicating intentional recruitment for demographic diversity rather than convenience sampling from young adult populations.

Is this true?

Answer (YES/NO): NO